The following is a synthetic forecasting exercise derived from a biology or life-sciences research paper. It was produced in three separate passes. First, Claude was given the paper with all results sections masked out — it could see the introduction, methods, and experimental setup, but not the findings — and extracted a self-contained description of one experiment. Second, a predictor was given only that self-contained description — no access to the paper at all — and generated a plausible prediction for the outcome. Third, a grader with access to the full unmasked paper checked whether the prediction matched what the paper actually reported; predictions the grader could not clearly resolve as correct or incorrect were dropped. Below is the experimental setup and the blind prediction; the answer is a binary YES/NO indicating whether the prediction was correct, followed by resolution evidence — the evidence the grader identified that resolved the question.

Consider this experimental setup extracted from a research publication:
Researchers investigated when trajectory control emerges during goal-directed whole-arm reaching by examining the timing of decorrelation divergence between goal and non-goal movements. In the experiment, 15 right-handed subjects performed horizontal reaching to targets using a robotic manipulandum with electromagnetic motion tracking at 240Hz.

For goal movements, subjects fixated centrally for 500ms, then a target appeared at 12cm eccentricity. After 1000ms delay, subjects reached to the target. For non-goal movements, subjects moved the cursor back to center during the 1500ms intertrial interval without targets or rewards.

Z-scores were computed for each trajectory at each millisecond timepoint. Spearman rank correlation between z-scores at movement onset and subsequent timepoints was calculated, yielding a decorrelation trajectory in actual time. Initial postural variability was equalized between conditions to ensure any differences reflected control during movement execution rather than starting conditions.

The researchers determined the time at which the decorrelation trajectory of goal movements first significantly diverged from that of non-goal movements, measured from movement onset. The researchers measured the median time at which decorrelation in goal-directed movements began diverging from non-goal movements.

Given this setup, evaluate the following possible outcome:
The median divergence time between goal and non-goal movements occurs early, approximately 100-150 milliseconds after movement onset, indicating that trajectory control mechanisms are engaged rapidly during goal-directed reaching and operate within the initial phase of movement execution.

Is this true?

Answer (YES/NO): NO